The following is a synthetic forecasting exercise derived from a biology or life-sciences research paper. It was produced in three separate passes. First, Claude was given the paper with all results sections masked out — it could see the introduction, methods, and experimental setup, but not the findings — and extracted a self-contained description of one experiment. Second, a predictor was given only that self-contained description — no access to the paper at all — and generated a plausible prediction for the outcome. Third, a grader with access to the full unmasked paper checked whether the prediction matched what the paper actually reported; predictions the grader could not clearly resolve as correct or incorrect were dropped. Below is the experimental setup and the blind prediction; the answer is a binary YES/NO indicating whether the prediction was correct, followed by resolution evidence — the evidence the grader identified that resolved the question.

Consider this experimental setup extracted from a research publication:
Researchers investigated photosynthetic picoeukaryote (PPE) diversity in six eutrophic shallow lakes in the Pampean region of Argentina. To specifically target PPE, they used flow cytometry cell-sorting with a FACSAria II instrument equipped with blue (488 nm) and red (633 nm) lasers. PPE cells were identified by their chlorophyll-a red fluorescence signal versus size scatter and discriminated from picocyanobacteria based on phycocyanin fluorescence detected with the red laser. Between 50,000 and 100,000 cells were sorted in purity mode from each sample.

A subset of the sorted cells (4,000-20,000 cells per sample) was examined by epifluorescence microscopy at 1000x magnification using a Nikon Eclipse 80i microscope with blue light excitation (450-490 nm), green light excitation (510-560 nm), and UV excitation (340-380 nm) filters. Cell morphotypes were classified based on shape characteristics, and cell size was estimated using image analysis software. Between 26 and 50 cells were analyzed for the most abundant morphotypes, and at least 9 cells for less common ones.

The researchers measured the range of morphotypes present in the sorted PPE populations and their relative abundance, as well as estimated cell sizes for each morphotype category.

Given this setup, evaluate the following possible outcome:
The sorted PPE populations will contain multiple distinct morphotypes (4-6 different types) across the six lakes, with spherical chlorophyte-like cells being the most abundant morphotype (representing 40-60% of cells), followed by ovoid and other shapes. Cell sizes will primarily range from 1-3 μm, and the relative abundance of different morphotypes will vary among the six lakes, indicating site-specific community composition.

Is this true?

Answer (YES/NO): NO